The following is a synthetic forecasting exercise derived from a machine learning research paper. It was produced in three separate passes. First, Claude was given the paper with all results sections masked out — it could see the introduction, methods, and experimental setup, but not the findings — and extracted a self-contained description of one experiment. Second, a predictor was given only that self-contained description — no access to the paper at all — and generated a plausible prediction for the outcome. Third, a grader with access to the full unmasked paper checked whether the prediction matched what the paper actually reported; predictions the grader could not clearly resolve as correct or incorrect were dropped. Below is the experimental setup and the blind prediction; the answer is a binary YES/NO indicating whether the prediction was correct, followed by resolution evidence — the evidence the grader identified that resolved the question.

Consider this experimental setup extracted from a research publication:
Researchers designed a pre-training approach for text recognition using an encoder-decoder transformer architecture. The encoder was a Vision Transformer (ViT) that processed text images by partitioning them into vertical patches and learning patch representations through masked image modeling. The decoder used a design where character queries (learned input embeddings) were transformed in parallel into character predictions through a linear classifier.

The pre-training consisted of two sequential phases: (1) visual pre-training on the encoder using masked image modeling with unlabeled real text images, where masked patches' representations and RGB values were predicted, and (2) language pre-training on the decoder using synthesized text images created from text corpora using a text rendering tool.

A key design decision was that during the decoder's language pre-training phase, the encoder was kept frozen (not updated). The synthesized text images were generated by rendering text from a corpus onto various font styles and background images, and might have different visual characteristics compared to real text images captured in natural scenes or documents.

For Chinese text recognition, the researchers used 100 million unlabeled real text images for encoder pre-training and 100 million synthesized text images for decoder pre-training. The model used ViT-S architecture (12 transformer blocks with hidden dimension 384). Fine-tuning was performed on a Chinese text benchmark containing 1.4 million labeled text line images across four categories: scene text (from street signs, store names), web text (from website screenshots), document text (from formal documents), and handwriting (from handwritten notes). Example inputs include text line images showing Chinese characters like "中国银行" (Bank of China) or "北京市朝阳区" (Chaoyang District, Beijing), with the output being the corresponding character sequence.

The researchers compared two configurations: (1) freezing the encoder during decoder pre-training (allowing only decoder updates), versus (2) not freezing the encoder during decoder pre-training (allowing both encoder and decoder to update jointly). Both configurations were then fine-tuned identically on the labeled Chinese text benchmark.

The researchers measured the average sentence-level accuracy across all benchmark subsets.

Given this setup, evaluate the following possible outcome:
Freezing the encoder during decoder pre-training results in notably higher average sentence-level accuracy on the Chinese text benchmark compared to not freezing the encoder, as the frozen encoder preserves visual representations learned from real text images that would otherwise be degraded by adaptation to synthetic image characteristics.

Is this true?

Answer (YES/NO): YES